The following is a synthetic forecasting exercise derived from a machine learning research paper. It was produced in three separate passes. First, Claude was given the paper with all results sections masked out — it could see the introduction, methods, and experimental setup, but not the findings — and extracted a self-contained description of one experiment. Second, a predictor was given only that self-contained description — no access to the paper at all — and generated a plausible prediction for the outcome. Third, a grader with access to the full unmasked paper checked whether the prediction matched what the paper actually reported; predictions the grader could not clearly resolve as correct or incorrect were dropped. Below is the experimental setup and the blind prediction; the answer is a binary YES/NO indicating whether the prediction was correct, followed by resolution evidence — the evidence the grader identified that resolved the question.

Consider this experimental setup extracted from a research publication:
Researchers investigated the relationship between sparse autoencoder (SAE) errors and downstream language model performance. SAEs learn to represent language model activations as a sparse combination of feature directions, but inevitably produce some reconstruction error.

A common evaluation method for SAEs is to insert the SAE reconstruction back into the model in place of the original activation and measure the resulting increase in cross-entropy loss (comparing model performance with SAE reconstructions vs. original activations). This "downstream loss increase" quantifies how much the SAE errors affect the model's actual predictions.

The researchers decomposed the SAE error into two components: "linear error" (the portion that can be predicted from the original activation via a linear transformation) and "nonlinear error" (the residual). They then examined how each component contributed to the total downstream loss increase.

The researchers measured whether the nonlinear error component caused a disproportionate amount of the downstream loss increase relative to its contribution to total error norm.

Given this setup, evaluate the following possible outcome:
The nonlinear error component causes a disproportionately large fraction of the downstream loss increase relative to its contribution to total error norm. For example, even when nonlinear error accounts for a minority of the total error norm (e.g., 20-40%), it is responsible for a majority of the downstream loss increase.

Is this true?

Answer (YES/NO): NO